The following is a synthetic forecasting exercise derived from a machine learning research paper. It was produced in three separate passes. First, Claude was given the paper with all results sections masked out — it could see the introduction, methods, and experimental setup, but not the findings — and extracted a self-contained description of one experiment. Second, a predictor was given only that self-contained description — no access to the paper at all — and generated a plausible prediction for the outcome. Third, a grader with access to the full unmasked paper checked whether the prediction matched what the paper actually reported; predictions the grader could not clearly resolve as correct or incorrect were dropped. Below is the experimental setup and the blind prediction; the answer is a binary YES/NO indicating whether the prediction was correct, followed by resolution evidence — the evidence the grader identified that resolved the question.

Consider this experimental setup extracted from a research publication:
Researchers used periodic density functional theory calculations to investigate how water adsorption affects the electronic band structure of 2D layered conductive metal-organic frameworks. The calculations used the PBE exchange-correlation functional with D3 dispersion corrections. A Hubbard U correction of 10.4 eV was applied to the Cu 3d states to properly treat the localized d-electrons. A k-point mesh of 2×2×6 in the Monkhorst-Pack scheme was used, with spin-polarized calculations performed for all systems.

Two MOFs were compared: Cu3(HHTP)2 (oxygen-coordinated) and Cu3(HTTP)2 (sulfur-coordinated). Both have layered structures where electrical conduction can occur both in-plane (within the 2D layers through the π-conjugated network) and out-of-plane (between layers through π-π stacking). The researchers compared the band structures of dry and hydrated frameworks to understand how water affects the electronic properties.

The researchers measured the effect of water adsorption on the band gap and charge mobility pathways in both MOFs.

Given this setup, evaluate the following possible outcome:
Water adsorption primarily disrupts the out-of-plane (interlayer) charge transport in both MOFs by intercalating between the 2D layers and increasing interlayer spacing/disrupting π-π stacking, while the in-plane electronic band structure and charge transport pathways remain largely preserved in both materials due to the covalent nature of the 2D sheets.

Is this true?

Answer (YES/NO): NO